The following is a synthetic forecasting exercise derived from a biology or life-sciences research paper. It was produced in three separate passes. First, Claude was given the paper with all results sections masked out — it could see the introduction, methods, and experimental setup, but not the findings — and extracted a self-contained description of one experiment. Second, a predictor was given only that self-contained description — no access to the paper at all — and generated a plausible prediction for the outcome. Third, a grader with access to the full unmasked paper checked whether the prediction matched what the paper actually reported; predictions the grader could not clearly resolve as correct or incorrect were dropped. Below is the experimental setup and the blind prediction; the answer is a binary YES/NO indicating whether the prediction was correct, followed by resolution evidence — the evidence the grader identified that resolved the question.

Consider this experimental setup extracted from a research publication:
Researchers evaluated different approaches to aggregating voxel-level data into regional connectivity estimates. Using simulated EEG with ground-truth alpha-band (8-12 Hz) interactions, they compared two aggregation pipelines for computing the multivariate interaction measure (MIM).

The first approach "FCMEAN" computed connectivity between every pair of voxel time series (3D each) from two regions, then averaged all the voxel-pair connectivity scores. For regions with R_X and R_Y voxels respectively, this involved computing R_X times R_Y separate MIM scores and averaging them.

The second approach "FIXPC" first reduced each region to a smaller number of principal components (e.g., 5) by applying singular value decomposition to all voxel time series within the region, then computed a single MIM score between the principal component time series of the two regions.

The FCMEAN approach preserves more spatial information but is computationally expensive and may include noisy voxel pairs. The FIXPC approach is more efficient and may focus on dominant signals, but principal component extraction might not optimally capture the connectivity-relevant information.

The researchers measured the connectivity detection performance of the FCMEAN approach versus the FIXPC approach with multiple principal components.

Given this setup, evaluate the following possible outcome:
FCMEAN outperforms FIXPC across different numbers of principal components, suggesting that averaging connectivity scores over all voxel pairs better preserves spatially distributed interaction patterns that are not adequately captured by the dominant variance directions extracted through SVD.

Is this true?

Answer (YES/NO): NO